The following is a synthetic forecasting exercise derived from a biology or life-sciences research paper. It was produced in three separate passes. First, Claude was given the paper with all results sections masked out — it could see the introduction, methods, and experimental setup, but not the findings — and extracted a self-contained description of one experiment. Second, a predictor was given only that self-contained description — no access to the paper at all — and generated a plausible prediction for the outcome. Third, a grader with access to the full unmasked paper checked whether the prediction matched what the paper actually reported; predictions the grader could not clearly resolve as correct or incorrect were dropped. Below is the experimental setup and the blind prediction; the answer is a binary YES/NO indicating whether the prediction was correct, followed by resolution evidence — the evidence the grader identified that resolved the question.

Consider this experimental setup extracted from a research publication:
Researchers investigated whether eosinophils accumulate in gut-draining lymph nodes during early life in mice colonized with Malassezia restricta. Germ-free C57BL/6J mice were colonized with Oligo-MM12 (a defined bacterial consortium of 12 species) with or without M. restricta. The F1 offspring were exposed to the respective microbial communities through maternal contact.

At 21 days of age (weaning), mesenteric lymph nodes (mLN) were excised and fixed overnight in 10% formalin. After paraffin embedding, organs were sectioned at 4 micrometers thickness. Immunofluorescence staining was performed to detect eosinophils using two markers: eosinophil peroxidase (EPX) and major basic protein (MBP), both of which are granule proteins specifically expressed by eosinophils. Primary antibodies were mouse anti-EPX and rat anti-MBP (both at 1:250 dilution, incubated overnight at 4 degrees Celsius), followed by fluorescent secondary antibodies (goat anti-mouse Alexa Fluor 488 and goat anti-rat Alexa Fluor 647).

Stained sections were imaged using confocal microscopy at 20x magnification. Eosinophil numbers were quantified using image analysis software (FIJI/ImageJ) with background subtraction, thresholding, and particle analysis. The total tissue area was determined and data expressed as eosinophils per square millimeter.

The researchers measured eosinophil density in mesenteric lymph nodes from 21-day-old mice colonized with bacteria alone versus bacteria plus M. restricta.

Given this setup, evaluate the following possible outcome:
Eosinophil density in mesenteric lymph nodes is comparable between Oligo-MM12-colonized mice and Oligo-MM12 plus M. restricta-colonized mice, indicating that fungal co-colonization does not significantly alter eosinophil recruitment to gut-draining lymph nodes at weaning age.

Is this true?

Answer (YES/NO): NO